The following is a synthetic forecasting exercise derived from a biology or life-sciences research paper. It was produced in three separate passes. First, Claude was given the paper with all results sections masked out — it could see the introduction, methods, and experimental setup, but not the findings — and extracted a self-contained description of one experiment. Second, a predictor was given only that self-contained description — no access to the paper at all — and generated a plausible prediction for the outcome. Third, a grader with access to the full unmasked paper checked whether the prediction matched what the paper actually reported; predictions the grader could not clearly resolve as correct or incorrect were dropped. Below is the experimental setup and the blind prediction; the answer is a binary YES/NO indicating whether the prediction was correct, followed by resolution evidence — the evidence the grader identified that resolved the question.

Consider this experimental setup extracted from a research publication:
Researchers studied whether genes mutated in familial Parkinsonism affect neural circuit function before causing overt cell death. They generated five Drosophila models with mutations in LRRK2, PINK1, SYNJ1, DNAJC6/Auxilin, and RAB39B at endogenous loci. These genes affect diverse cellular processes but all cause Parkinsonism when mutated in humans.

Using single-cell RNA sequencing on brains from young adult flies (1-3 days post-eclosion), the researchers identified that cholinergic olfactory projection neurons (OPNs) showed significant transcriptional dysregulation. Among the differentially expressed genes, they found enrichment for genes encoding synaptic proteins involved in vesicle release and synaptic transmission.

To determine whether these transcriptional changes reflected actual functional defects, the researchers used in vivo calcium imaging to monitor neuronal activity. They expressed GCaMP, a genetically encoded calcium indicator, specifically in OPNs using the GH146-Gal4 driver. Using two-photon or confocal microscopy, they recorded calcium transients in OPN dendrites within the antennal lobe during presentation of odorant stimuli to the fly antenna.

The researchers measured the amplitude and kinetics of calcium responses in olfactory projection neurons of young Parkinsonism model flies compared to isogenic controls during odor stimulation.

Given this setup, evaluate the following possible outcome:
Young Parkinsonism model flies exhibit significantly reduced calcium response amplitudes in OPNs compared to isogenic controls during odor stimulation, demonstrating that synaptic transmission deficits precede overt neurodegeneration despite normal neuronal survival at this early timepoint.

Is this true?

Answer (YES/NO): YES